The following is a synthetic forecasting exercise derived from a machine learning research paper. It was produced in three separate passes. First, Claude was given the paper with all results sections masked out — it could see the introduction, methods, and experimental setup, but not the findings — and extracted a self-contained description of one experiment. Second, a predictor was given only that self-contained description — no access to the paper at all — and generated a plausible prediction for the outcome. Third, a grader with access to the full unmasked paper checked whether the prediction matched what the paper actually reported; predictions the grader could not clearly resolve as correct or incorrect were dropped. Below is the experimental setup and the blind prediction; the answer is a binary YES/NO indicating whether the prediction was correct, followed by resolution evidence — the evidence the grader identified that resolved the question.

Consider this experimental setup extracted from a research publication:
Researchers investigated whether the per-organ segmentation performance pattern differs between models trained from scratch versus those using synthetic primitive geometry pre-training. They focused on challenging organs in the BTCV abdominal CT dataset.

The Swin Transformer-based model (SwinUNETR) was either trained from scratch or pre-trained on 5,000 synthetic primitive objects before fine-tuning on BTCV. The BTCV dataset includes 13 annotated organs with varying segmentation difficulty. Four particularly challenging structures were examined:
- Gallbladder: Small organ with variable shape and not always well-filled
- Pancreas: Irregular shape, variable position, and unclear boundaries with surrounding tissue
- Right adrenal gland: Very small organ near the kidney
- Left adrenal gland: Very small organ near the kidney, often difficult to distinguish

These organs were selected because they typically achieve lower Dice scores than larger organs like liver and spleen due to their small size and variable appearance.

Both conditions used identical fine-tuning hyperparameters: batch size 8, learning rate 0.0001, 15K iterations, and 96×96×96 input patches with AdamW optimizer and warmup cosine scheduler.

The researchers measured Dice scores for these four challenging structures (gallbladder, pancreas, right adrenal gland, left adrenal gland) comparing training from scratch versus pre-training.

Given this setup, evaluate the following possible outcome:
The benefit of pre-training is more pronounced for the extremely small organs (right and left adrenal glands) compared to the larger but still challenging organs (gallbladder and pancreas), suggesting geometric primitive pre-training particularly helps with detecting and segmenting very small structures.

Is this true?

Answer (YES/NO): NO